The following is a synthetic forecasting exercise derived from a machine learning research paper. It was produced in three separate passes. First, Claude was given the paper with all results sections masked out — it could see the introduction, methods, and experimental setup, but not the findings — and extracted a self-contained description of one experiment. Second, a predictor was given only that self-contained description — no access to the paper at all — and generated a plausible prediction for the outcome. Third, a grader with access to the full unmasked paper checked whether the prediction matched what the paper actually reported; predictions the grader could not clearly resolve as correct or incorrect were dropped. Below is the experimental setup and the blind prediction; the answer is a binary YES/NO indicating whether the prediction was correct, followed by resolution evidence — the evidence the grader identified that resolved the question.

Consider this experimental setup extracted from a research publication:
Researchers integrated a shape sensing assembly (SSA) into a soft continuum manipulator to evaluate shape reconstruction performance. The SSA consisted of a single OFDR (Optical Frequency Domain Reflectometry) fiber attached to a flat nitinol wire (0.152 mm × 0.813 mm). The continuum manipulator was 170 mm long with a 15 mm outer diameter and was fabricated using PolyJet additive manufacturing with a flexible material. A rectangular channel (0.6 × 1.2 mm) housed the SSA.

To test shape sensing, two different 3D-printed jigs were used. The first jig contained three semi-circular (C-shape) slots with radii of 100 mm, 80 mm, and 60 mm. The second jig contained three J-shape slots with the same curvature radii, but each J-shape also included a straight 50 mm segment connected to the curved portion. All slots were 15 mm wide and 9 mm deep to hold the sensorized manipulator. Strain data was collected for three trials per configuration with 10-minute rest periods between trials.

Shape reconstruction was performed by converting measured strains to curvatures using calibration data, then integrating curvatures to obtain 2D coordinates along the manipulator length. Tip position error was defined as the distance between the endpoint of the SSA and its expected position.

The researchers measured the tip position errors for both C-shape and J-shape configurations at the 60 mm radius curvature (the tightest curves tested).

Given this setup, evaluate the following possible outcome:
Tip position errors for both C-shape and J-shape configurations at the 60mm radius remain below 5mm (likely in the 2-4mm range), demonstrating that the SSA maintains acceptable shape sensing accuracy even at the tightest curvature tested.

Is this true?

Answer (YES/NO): NO